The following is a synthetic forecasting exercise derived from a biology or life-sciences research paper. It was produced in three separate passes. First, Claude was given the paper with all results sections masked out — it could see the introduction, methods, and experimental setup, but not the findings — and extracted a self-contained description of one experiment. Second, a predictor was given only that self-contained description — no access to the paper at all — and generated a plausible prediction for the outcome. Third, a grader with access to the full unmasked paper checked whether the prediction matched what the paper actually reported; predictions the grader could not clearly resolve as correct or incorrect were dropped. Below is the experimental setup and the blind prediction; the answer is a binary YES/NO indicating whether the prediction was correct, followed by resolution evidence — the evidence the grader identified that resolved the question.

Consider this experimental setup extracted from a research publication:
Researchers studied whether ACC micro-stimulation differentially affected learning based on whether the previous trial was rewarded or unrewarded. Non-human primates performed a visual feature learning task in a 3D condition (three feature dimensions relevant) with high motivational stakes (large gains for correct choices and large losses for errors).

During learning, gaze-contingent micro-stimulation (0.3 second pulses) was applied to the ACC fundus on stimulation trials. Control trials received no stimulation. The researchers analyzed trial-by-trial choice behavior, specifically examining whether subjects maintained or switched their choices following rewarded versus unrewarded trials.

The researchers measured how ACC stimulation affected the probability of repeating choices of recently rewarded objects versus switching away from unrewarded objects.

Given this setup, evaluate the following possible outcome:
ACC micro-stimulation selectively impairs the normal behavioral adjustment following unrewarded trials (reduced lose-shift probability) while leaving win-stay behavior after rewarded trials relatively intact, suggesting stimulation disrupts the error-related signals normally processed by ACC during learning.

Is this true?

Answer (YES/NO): NO